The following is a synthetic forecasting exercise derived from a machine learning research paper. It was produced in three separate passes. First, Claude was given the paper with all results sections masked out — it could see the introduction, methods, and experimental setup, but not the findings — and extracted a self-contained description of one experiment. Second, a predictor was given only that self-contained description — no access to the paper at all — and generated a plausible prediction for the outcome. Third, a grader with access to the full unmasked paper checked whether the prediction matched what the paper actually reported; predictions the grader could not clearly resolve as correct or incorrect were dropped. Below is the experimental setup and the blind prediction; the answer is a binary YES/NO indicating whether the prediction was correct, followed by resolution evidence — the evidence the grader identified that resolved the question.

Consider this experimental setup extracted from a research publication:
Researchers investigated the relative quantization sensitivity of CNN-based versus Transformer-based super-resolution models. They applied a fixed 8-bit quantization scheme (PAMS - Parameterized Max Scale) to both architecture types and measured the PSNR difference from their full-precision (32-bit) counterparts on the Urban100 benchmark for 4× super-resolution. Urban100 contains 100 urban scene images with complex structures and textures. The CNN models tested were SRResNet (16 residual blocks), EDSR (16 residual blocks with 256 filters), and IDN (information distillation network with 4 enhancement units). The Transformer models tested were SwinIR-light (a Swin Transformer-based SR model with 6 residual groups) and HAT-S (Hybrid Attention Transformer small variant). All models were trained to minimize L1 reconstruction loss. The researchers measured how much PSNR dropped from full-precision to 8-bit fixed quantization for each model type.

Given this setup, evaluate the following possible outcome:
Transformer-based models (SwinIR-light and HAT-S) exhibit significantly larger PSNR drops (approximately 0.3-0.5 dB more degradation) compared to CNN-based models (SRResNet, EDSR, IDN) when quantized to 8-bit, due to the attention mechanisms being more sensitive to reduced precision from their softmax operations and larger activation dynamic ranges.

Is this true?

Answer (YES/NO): NO